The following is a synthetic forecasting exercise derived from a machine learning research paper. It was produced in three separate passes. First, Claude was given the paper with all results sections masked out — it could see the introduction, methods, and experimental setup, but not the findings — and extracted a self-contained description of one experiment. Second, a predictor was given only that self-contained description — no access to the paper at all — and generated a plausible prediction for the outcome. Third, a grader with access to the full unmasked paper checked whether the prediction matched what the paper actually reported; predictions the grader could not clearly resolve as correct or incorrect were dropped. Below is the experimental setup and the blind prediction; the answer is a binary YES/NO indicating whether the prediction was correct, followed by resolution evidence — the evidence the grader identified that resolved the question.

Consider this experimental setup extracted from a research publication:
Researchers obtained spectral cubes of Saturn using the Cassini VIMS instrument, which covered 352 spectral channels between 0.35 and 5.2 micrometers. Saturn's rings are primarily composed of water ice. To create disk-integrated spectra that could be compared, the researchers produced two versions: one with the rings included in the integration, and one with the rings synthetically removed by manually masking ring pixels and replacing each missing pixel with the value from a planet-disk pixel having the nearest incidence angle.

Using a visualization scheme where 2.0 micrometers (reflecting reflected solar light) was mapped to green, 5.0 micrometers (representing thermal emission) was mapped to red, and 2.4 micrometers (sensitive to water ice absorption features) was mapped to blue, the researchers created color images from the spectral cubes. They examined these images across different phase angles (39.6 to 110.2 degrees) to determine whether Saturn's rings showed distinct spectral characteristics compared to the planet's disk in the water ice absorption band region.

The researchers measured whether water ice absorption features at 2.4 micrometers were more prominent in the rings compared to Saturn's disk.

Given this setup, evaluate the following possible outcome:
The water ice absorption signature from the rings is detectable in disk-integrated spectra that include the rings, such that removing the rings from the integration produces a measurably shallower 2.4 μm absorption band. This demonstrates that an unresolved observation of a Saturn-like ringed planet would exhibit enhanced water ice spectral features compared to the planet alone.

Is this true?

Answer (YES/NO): NO